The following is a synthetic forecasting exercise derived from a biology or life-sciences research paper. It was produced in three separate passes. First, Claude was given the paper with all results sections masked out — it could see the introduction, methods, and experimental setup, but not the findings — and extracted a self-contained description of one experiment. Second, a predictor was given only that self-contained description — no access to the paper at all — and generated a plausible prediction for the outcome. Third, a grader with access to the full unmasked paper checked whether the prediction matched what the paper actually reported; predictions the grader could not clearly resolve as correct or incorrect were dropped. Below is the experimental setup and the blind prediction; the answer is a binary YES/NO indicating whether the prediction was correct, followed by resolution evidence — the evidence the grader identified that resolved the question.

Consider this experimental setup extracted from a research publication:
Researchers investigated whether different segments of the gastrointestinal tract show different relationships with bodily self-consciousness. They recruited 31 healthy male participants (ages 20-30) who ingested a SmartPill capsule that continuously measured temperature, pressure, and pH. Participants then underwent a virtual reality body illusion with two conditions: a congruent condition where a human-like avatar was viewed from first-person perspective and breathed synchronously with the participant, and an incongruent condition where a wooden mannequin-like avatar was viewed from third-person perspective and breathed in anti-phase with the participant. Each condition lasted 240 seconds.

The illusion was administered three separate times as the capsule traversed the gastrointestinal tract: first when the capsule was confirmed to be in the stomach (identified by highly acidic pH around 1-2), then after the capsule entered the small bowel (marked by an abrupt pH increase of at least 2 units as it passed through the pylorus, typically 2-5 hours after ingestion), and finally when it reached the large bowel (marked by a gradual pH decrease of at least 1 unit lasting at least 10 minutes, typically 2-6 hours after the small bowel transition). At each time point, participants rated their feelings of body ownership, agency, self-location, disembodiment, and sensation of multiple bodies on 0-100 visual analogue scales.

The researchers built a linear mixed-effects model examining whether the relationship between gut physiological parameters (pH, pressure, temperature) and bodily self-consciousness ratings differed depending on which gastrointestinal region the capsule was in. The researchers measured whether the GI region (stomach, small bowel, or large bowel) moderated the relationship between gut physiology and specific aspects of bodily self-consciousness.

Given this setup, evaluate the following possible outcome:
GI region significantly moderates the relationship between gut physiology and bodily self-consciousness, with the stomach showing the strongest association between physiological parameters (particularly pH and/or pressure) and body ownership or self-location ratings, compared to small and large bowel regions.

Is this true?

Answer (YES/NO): NO